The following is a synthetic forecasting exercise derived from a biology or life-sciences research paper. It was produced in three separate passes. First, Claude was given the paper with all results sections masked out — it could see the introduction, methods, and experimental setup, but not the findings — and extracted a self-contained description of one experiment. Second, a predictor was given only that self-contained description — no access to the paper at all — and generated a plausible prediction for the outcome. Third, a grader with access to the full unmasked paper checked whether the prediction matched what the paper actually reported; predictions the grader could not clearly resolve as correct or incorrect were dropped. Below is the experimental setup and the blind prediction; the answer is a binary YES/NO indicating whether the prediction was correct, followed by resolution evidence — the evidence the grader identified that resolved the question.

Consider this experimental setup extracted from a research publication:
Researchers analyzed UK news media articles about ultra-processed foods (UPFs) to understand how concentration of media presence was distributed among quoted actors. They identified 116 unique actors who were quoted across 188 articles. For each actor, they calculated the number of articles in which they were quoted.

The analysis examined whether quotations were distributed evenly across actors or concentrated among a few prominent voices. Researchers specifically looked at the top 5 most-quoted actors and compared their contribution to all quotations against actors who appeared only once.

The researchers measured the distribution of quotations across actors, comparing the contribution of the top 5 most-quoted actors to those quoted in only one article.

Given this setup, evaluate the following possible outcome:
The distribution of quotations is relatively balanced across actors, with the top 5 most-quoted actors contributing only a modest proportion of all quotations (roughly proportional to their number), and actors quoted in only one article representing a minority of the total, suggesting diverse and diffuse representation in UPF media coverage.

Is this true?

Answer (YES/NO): NO